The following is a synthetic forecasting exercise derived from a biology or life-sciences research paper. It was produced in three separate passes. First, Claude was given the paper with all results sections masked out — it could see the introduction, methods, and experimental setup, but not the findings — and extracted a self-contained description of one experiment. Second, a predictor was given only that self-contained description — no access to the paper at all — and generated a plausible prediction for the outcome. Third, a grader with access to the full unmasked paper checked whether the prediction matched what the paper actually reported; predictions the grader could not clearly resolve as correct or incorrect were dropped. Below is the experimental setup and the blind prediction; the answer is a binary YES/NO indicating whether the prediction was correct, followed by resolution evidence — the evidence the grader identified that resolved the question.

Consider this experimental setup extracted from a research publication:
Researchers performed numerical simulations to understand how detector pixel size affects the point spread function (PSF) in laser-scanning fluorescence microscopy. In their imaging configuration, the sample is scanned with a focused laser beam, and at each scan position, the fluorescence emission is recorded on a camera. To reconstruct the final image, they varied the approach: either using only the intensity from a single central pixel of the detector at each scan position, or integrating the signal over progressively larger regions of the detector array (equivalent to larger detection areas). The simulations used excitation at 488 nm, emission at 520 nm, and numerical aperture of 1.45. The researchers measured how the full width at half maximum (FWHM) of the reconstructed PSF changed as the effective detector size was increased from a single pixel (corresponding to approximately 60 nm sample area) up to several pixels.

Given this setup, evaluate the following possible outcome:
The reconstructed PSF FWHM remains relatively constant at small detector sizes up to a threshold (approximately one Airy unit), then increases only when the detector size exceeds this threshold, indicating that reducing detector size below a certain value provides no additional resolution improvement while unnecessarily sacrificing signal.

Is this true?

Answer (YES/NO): NO